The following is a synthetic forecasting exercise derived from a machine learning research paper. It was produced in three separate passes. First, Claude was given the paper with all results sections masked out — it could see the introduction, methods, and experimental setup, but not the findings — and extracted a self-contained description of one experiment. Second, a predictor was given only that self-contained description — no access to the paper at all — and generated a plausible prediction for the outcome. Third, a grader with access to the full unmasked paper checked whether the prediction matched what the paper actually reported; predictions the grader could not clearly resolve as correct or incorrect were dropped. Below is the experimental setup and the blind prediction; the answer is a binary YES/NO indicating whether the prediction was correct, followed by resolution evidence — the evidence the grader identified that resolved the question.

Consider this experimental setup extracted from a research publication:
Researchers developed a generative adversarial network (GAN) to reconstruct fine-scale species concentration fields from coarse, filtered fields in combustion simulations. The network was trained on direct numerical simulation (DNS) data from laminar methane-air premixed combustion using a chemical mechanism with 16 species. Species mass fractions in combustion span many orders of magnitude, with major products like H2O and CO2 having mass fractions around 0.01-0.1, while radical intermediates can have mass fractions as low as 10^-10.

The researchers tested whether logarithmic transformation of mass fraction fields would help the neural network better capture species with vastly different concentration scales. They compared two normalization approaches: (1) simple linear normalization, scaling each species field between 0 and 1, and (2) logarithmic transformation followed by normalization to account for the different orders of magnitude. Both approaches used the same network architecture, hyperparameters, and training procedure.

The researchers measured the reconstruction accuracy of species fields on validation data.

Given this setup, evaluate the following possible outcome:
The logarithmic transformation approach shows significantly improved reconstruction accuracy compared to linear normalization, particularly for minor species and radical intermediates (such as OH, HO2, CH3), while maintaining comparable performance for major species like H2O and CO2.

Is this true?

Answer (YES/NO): NO